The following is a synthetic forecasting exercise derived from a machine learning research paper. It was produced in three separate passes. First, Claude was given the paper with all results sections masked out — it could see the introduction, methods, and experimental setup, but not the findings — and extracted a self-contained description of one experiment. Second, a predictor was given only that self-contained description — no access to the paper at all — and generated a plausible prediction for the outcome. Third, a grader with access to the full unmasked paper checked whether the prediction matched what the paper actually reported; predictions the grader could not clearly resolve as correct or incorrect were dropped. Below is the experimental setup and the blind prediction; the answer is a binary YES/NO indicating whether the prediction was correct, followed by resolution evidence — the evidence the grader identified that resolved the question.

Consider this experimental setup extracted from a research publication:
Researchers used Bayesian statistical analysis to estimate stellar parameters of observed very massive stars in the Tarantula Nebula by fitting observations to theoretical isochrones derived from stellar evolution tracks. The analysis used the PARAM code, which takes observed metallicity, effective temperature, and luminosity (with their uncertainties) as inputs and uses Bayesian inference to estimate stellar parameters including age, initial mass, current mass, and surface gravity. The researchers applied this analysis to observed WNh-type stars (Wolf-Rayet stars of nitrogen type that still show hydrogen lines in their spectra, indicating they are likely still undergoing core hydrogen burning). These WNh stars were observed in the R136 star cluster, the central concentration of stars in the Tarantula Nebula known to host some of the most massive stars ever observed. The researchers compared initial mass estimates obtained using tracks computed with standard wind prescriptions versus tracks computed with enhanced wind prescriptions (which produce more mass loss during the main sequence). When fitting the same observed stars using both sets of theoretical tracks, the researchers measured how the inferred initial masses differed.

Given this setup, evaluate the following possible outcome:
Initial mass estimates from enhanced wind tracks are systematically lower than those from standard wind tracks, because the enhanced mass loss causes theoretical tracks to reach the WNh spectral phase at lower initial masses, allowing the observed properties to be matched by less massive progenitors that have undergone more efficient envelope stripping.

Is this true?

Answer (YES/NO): NO